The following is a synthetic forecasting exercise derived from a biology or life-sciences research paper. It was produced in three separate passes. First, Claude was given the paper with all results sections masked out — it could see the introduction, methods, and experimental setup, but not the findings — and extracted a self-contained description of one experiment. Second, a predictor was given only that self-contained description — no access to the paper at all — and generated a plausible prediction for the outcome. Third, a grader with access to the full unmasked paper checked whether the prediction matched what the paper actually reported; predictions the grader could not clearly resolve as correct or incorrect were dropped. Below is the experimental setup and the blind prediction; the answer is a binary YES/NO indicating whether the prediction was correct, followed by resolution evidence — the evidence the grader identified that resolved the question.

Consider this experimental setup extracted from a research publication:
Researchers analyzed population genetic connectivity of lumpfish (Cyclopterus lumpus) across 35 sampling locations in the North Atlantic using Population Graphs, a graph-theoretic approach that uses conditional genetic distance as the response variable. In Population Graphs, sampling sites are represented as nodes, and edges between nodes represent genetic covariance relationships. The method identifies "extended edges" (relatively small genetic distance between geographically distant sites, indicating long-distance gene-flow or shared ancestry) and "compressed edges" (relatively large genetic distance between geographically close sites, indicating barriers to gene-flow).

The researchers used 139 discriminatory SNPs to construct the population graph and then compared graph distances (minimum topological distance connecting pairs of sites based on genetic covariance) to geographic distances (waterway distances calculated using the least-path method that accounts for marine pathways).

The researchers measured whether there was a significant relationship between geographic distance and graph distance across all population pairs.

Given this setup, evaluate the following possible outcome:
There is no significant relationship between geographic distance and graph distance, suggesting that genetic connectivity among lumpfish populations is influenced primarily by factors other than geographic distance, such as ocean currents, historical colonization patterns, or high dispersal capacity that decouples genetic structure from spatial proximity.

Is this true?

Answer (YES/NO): NO